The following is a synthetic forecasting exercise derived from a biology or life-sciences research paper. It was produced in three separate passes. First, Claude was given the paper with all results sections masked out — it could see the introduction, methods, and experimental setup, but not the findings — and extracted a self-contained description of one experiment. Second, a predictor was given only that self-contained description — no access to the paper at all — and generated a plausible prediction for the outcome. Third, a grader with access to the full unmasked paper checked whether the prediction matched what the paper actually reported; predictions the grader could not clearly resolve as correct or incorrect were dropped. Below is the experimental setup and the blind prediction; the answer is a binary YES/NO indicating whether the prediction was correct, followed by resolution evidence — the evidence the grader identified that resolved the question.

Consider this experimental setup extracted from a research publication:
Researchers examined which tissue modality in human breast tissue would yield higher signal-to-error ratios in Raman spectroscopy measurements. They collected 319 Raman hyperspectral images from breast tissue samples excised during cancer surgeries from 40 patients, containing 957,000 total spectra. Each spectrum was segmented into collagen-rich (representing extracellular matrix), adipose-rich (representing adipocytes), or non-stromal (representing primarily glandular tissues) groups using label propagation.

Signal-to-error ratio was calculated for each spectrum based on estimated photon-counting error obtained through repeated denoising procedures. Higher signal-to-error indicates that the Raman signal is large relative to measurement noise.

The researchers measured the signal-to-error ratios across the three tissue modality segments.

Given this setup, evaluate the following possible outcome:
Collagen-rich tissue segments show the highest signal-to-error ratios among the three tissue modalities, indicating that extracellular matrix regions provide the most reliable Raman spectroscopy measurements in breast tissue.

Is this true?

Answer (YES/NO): NO